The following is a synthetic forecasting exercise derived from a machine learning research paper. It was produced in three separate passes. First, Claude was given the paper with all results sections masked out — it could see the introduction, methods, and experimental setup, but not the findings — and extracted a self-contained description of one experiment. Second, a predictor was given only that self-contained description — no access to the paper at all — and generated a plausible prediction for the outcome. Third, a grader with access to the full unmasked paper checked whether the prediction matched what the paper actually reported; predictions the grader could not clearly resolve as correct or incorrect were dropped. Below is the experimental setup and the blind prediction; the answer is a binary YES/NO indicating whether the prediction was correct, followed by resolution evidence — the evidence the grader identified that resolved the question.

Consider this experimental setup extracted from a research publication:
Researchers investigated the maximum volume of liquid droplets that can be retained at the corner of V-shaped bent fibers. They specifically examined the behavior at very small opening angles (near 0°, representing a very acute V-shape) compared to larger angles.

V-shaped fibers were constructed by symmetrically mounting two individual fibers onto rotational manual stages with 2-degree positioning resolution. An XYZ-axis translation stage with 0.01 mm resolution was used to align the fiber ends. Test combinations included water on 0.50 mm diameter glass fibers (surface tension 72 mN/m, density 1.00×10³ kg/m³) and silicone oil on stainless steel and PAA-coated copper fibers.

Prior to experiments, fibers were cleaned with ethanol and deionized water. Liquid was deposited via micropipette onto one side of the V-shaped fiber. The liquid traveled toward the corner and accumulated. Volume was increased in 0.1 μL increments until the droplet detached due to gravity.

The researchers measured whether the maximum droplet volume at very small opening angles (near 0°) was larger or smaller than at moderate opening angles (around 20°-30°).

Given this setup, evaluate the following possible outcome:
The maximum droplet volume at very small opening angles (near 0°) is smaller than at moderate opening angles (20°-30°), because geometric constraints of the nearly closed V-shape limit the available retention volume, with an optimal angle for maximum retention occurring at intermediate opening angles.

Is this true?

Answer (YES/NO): NO